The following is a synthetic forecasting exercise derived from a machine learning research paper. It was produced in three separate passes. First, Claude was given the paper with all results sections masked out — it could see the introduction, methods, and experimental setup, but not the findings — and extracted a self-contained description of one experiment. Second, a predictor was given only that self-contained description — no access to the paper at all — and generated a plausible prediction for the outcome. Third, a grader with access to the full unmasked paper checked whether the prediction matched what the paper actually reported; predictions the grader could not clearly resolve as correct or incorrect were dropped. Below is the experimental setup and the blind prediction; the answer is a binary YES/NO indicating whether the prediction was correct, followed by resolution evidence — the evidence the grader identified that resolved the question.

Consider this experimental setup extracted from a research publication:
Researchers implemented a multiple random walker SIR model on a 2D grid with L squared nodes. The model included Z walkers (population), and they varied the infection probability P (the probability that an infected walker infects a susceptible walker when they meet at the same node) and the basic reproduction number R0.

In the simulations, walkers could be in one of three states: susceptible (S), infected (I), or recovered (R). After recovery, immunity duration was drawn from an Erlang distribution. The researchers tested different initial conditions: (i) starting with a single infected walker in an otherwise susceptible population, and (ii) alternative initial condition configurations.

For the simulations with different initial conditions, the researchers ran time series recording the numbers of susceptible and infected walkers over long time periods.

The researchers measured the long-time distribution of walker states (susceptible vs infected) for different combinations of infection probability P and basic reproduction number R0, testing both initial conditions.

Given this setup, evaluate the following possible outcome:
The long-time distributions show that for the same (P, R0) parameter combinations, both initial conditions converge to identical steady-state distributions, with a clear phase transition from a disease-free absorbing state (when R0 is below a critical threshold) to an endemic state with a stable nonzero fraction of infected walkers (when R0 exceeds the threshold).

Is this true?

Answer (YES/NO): NO